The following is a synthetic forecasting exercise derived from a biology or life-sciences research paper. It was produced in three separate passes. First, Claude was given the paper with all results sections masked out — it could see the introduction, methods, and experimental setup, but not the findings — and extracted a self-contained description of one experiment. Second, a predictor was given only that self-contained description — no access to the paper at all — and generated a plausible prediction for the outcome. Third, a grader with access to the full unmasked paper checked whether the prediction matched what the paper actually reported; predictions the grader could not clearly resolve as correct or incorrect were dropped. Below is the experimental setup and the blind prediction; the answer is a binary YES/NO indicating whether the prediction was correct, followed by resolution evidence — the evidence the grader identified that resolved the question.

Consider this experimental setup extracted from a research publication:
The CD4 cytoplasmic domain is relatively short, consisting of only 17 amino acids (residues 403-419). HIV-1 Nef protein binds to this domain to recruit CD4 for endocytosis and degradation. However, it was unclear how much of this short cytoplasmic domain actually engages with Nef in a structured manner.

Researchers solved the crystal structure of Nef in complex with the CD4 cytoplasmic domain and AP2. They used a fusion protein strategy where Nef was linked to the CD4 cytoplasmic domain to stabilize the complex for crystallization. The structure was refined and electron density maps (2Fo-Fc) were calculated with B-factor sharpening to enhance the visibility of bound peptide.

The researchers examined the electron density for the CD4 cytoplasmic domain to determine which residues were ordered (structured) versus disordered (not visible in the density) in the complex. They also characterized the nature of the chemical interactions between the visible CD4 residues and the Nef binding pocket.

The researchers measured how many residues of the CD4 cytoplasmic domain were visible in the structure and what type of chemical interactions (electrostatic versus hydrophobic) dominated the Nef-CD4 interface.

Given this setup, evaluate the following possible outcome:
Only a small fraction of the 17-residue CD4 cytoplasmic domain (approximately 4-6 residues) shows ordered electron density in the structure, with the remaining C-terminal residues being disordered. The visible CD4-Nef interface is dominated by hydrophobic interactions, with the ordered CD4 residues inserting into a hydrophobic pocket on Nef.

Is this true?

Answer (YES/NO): YES